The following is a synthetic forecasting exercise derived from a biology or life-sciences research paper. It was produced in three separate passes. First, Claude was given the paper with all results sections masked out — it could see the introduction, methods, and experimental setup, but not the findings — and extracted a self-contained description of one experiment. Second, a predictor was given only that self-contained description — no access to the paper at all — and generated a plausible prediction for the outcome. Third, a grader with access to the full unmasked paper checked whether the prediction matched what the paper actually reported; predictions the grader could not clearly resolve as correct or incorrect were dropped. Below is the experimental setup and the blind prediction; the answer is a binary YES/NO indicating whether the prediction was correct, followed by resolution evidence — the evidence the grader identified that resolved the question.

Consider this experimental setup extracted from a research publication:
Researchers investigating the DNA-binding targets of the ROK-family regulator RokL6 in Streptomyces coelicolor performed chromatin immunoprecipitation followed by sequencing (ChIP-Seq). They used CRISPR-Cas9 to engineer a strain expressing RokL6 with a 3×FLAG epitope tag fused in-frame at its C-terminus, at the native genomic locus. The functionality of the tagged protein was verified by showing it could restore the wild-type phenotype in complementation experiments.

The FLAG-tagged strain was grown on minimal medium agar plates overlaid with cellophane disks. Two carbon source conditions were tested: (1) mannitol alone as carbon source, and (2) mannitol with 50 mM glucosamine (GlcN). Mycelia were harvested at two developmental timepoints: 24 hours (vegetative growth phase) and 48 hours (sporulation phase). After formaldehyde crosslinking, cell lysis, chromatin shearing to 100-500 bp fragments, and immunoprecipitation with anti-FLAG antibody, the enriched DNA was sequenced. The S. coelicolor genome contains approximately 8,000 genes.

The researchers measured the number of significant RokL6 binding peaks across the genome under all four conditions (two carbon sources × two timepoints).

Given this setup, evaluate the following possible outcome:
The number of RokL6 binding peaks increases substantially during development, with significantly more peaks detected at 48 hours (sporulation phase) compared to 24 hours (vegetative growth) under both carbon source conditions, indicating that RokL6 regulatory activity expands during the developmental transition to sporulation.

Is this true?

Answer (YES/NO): NO